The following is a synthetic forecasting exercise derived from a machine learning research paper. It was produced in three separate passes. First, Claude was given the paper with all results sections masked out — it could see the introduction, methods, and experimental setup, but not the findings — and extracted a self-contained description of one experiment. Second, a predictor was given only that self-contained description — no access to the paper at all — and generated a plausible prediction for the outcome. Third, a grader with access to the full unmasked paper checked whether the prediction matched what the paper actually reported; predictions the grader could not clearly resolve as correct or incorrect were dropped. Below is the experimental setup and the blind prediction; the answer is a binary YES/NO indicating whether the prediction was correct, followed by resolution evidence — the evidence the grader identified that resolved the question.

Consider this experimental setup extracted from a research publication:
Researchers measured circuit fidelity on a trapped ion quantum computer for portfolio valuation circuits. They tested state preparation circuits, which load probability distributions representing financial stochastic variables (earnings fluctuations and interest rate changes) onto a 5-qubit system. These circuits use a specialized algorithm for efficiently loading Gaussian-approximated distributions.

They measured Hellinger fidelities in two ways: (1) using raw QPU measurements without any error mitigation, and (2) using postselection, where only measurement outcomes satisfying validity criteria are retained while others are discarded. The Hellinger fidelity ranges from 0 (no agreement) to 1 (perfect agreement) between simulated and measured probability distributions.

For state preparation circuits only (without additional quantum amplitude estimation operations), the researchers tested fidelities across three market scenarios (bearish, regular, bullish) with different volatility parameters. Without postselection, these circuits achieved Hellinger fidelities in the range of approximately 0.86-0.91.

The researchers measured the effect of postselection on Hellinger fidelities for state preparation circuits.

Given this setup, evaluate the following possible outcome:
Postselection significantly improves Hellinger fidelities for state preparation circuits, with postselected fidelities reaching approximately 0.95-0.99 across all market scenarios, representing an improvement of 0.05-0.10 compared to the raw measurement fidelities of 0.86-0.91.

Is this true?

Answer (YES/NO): NO